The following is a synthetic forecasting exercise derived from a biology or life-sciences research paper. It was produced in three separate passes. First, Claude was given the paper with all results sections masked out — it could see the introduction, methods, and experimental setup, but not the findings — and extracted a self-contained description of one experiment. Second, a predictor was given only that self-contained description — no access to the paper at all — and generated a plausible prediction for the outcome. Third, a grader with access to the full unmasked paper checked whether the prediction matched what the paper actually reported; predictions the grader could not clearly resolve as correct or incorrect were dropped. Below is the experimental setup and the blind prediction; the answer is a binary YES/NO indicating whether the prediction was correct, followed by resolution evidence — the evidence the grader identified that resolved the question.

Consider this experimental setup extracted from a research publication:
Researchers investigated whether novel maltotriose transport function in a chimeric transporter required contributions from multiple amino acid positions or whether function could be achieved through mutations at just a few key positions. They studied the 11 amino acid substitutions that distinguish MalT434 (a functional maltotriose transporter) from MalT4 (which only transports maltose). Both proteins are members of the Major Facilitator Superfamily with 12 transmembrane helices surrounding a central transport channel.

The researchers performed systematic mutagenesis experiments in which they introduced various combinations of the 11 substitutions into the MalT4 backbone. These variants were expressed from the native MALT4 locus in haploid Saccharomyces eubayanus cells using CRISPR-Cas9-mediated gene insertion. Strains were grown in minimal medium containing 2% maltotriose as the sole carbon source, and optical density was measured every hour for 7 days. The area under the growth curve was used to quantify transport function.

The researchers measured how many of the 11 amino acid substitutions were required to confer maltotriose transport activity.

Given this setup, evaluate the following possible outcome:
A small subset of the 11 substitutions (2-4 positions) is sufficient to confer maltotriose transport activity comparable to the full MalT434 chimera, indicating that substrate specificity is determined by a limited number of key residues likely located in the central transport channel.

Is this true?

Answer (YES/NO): NO